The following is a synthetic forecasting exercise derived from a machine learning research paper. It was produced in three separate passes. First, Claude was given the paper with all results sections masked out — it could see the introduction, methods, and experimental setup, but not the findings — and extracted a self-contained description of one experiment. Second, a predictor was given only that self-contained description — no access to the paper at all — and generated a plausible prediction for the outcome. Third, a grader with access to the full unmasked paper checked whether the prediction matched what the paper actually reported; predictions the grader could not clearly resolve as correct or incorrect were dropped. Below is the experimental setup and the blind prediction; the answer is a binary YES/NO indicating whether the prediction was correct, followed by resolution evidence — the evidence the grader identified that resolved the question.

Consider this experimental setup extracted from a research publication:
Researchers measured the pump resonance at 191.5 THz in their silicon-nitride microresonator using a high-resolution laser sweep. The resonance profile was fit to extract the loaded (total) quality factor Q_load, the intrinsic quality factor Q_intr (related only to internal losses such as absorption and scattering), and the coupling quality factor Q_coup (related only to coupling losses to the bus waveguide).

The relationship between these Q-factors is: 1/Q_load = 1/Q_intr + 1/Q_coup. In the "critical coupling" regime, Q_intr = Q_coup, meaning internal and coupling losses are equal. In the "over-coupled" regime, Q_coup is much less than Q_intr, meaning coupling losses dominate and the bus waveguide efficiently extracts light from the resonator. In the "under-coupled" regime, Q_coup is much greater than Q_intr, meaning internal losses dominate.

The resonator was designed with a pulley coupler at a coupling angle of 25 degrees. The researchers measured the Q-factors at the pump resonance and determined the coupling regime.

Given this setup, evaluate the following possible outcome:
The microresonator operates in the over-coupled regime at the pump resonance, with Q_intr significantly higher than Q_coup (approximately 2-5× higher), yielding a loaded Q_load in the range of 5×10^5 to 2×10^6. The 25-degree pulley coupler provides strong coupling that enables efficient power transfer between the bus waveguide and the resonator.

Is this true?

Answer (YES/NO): NO